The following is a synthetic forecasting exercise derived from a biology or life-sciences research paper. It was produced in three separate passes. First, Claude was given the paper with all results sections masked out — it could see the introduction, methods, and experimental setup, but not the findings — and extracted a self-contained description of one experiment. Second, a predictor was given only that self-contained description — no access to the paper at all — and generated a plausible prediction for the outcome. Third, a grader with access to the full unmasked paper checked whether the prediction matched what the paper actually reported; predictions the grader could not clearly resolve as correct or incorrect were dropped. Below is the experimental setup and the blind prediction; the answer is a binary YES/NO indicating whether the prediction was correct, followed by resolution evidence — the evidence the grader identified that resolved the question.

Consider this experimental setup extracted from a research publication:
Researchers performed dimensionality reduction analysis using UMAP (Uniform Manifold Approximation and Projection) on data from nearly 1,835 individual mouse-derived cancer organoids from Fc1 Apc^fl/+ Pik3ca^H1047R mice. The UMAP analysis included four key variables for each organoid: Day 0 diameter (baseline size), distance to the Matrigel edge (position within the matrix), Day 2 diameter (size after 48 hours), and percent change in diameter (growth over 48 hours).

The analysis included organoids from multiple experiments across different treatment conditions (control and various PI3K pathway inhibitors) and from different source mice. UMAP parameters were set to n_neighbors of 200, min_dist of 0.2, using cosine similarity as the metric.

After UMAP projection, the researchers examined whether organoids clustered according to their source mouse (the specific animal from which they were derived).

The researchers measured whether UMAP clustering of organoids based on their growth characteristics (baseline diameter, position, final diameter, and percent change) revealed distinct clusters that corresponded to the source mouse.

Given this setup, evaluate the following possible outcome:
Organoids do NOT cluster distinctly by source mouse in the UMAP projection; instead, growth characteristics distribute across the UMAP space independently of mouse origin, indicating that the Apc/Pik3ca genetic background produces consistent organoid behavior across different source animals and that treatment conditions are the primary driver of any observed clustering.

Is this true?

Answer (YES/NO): YES